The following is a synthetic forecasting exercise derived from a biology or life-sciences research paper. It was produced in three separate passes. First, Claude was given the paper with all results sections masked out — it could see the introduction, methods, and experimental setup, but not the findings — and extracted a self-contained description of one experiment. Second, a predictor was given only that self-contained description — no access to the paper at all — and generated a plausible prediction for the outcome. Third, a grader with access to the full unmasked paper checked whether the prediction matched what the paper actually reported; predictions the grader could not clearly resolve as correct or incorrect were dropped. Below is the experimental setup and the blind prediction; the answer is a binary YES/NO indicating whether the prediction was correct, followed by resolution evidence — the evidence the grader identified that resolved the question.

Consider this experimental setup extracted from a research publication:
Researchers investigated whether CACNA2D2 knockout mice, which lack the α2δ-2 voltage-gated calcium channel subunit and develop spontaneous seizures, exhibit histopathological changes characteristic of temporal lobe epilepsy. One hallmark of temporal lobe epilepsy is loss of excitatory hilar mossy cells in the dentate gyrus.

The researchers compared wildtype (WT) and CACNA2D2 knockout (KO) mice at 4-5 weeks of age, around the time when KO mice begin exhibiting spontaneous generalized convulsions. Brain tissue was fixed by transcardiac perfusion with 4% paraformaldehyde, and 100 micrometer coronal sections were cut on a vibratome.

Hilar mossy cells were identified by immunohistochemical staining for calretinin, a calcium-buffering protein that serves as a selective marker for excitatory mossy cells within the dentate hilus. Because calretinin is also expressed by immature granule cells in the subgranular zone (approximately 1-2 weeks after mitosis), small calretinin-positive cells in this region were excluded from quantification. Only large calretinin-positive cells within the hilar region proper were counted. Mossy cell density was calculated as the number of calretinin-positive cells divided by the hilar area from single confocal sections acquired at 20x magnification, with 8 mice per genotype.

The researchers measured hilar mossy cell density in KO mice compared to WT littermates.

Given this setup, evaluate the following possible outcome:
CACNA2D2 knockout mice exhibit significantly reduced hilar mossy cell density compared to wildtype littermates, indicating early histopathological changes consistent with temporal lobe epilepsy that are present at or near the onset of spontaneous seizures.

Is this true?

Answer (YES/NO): NO